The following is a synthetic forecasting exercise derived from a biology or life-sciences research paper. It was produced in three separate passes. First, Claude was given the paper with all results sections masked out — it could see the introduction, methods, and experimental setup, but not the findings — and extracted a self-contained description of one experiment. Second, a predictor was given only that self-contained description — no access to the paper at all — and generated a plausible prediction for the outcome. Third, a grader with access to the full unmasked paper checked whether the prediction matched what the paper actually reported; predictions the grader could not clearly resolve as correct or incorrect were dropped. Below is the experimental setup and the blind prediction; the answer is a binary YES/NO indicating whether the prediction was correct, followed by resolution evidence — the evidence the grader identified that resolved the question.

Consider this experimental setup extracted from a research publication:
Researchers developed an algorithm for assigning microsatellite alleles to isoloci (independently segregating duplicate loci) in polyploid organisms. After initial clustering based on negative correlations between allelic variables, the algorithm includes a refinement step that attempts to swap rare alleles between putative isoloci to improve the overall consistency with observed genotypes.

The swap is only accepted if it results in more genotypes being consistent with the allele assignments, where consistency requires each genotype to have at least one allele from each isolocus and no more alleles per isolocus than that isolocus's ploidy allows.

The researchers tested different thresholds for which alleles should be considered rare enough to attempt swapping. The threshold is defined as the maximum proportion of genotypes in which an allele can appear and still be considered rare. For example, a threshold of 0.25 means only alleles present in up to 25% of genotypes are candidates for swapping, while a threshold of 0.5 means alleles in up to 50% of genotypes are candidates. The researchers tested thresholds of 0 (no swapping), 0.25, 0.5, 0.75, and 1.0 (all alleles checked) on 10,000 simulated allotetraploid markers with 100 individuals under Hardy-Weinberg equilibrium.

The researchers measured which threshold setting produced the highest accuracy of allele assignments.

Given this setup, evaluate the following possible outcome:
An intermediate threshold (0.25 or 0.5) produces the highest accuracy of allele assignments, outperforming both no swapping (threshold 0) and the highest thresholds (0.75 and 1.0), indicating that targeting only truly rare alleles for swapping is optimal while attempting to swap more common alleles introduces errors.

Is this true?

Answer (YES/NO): YES